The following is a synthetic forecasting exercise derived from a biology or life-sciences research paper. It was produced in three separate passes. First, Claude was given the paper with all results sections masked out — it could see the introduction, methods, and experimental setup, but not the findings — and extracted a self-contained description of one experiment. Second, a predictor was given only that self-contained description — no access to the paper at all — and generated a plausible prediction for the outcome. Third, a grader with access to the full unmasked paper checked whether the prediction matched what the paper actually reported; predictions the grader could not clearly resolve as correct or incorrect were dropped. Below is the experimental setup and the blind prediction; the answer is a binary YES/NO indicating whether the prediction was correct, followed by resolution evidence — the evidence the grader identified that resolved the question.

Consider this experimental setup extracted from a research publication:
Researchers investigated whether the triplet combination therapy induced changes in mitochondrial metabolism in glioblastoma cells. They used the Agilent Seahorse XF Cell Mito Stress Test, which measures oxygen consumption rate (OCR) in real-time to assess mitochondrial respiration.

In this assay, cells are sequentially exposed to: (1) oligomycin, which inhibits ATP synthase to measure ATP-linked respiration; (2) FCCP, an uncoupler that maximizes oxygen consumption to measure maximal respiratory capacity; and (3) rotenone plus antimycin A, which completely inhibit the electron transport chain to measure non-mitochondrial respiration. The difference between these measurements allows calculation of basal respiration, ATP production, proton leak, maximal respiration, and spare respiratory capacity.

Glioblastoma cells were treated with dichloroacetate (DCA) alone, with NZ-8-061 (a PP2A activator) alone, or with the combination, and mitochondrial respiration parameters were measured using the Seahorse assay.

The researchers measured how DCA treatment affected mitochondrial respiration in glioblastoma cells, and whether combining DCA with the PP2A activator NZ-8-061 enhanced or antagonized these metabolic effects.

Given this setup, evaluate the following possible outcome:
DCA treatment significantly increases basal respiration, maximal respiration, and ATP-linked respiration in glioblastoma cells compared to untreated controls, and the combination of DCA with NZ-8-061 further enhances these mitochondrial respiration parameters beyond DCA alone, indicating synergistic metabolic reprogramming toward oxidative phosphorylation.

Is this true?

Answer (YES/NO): NO